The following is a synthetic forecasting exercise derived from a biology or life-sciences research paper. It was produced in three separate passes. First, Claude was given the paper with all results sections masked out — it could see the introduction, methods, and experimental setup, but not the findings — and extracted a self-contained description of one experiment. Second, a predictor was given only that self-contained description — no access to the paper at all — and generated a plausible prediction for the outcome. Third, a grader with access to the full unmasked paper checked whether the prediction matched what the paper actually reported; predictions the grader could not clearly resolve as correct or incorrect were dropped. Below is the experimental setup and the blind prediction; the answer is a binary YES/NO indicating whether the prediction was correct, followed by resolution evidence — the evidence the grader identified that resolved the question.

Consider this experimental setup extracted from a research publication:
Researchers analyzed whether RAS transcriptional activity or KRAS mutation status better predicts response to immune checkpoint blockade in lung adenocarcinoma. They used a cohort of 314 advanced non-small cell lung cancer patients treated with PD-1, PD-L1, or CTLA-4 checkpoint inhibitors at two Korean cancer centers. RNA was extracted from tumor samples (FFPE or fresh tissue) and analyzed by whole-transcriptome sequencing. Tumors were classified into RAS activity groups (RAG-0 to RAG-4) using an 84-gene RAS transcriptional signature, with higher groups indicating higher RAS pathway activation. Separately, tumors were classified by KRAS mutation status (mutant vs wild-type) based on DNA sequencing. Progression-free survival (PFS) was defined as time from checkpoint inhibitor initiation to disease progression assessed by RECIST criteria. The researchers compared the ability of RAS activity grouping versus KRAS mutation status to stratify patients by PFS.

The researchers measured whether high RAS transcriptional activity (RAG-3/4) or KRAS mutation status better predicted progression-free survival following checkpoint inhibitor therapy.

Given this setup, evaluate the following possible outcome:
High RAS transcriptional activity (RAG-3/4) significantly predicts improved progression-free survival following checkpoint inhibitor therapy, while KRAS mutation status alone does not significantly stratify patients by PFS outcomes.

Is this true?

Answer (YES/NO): YES